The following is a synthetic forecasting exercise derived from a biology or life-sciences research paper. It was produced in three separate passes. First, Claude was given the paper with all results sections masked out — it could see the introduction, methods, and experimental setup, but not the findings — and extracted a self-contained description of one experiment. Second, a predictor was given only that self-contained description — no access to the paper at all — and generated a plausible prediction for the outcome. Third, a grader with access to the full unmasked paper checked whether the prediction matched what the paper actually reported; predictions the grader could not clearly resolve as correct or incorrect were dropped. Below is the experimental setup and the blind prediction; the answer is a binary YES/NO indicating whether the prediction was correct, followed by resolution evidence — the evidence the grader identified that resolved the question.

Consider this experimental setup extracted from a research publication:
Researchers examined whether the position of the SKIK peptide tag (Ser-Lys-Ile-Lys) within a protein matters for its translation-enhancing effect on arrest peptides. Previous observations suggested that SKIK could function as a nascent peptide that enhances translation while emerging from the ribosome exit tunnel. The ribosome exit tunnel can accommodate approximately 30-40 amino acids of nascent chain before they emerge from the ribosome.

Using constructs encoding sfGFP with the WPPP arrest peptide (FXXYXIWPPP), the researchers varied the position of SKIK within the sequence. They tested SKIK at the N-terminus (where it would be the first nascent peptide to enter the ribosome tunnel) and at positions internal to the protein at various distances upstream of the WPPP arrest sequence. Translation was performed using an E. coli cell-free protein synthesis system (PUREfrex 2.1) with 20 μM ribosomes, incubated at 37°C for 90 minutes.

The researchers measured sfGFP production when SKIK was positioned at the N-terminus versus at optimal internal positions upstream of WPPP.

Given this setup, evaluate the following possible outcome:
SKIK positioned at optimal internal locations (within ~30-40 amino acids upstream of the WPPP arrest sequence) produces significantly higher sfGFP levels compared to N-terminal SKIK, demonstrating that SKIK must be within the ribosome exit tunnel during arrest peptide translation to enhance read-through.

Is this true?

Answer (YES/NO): NO